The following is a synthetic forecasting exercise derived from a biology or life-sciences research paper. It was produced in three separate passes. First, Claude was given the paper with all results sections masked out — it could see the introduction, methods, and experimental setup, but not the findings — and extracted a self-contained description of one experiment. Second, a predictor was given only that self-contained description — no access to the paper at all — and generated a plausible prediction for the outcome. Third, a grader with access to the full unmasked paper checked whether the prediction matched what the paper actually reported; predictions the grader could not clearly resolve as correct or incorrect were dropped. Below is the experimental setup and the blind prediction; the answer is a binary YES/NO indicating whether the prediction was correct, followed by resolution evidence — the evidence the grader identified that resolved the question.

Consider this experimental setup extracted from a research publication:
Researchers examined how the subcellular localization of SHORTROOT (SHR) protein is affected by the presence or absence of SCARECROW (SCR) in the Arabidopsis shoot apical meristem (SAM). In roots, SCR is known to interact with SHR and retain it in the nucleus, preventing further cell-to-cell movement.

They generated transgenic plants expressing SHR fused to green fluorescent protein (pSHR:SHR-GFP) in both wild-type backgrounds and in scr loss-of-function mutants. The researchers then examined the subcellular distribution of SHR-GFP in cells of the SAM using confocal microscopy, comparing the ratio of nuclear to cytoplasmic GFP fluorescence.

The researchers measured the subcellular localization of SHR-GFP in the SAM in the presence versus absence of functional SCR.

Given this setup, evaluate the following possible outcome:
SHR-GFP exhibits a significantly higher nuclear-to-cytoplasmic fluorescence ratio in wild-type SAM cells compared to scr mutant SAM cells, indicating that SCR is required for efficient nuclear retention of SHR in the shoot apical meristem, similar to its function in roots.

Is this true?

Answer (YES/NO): YES